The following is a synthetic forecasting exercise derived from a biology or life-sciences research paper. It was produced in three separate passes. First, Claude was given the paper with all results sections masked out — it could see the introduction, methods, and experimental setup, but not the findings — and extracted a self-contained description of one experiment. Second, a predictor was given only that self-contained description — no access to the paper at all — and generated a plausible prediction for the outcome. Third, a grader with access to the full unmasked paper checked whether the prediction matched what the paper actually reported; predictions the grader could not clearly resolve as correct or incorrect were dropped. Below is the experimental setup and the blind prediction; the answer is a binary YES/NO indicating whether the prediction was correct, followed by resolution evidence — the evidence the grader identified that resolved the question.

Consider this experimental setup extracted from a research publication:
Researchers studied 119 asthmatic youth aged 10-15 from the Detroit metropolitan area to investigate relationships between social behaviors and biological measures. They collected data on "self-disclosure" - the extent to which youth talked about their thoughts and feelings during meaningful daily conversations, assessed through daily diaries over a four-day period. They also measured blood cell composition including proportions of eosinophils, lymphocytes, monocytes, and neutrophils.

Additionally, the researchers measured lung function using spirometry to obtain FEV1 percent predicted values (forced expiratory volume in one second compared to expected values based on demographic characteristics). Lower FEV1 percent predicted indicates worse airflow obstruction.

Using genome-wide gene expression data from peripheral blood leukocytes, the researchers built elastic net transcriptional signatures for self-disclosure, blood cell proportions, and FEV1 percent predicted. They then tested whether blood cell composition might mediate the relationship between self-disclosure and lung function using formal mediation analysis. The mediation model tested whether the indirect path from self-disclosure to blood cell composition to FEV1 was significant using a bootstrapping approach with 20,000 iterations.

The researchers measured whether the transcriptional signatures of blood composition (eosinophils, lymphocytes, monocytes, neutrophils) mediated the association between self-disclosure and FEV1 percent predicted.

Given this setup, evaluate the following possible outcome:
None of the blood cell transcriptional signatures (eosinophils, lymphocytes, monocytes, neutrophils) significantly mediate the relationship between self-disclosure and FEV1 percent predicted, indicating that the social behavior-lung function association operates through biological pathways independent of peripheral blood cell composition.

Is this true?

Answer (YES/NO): NO